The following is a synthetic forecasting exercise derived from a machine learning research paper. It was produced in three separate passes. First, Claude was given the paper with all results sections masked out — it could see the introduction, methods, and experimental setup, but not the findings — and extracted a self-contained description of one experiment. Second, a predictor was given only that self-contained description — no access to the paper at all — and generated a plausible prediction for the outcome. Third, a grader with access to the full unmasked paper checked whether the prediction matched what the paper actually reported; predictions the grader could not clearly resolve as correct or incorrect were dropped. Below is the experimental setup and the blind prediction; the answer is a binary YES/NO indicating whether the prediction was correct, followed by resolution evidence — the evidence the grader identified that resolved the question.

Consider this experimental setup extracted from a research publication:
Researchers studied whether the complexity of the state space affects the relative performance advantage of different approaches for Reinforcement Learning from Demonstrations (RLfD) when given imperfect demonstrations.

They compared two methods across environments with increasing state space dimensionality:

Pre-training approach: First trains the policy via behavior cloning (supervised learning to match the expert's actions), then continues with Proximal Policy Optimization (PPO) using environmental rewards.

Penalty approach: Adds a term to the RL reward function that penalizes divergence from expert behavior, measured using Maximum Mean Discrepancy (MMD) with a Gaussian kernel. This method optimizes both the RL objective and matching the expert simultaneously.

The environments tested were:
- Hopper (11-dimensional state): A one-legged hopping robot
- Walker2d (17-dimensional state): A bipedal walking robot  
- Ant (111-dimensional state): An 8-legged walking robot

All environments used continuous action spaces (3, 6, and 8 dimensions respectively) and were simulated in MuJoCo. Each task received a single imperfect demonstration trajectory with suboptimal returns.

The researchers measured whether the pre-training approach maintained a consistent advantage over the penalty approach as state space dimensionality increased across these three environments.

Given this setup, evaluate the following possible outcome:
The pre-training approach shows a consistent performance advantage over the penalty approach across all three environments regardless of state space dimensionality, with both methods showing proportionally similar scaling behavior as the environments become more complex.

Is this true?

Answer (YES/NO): NO